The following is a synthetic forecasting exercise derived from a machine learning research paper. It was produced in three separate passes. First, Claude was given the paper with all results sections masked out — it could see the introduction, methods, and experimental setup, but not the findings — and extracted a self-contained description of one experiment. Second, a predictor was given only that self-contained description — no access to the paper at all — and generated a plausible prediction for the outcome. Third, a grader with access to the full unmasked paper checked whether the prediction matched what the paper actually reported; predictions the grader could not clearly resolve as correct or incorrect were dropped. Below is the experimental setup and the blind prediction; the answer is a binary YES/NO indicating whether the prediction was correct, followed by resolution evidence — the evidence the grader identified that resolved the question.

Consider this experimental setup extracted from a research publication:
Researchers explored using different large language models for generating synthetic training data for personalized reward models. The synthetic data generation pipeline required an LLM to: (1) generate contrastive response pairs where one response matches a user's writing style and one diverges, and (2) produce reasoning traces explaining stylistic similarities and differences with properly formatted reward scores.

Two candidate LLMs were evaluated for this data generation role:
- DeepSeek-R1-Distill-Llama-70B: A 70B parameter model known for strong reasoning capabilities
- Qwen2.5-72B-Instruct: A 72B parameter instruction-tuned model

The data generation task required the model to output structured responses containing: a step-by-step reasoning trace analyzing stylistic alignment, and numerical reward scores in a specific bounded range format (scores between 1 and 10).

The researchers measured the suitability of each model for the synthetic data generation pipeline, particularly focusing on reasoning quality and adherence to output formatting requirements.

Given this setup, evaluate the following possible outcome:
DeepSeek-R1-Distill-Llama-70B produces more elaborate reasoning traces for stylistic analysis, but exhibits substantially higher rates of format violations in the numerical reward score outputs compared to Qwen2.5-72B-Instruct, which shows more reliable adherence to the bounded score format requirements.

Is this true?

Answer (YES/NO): NO